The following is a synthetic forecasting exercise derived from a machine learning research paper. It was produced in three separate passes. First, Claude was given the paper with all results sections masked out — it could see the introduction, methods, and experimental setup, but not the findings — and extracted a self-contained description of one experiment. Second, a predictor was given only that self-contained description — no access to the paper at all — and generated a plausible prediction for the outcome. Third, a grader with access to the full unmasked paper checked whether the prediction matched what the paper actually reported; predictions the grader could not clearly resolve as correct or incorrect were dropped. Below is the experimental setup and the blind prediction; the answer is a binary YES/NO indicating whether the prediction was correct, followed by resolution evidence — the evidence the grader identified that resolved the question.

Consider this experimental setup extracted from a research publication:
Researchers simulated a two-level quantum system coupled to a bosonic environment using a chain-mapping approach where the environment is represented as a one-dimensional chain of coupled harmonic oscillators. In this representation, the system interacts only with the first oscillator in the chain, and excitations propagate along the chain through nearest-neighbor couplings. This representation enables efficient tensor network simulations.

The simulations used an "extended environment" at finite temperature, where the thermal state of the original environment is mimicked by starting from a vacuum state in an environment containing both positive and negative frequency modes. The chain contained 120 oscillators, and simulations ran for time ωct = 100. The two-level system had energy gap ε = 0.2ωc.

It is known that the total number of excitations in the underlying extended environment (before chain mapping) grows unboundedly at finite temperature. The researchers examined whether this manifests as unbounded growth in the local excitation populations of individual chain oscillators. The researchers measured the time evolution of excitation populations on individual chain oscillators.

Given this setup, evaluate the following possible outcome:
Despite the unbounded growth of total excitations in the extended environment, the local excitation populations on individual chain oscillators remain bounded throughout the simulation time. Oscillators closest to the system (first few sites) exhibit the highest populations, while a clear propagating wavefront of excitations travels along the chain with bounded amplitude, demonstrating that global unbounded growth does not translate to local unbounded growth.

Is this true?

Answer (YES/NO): YES